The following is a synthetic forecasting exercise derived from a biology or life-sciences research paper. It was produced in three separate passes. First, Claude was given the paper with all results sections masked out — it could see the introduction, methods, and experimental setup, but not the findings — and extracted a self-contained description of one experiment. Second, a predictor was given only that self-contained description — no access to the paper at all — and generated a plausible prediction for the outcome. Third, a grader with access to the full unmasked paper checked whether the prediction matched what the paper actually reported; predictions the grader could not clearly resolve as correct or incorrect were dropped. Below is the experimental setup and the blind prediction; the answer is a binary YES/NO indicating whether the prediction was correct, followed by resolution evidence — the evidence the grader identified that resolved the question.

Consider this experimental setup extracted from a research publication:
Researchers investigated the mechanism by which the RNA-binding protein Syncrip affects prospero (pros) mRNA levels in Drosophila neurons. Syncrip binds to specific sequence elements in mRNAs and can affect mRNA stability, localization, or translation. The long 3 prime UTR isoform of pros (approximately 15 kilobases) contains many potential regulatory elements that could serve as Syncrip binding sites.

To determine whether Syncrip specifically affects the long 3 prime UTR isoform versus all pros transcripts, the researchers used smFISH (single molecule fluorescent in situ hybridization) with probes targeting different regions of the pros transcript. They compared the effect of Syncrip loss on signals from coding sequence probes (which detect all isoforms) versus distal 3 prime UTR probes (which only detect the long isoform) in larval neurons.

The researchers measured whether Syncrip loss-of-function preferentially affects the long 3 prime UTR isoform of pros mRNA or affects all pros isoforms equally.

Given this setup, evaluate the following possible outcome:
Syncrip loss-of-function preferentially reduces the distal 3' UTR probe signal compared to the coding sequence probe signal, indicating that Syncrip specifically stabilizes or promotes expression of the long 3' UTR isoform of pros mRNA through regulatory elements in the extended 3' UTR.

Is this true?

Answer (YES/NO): YES